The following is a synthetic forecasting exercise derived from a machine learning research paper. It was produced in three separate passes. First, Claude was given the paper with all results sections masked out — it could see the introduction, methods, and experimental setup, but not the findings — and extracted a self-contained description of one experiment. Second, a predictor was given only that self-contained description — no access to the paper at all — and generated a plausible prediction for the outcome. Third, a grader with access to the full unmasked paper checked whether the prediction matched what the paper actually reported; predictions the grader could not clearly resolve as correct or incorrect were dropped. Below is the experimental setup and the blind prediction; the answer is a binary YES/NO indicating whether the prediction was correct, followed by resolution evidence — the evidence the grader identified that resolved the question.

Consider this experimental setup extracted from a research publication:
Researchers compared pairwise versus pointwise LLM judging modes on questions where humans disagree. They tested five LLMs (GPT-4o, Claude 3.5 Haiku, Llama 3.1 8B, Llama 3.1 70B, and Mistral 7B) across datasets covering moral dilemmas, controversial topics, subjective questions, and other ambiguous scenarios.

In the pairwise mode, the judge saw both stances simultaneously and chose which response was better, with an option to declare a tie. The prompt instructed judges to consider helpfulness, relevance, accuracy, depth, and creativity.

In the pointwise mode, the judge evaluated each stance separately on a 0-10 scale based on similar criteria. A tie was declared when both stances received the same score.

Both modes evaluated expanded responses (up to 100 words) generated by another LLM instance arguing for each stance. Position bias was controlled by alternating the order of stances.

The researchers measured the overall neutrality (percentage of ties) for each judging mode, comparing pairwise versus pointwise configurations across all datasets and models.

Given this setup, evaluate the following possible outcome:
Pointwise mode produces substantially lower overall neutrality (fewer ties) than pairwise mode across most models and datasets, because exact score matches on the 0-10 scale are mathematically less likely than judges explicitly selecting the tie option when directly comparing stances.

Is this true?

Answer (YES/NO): NO